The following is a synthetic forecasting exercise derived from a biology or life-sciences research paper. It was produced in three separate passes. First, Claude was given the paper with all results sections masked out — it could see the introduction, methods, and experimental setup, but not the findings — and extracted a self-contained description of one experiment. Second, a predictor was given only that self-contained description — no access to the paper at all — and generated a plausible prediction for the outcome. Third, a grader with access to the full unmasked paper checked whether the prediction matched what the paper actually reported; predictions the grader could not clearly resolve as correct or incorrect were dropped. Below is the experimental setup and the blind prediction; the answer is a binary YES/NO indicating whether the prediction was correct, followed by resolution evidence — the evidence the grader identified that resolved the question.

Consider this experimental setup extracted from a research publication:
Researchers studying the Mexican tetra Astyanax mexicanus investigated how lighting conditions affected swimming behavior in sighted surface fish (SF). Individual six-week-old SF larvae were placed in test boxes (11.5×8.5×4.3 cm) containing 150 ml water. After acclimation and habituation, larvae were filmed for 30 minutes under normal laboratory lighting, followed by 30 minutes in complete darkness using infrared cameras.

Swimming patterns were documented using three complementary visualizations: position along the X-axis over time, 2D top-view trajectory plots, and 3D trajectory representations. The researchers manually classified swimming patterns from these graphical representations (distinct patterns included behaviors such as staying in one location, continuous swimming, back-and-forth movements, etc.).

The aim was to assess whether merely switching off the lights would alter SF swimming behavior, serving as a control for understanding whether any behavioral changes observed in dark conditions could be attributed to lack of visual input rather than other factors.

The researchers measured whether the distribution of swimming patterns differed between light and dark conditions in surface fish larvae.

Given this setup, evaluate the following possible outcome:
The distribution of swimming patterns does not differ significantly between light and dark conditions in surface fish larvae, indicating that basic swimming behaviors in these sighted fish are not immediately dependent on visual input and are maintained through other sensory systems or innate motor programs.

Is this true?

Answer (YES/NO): YES